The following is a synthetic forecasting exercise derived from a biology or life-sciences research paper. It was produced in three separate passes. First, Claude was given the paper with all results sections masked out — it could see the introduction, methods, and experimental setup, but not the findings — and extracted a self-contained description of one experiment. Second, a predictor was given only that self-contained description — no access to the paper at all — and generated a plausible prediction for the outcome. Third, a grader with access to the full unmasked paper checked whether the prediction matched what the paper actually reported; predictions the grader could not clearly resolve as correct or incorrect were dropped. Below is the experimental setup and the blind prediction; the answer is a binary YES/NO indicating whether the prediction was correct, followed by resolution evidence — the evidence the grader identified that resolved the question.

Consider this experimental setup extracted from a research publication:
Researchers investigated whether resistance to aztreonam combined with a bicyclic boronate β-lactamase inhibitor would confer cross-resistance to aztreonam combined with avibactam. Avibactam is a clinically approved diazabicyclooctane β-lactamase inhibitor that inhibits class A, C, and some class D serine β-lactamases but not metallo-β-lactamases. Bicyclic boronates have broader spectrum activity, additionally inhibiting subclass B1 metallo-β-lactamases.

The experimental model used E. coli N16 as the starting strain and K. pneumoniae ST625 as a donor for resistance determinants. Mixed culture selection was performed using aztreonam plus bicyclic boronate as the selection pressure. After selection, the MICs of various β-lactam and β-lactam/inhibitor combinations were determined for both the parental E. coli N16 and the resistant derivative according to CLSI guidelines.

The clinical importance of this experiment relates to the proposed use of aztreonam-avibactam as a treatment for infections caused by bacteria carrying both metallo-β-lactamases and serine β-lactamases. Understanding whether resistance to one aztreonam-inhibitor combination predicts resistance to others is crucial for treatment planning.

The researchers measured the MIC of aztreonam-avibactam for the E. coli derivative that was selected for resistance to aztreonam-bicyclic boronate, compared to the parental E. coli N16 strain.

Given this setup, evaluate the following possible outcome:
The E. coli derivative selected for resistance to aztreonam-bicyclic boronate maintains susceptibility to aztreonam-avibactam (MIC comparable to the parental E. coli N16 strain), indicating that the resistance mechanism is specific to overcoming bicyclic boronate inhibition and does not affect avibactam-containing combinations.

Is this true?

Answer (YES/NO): NO